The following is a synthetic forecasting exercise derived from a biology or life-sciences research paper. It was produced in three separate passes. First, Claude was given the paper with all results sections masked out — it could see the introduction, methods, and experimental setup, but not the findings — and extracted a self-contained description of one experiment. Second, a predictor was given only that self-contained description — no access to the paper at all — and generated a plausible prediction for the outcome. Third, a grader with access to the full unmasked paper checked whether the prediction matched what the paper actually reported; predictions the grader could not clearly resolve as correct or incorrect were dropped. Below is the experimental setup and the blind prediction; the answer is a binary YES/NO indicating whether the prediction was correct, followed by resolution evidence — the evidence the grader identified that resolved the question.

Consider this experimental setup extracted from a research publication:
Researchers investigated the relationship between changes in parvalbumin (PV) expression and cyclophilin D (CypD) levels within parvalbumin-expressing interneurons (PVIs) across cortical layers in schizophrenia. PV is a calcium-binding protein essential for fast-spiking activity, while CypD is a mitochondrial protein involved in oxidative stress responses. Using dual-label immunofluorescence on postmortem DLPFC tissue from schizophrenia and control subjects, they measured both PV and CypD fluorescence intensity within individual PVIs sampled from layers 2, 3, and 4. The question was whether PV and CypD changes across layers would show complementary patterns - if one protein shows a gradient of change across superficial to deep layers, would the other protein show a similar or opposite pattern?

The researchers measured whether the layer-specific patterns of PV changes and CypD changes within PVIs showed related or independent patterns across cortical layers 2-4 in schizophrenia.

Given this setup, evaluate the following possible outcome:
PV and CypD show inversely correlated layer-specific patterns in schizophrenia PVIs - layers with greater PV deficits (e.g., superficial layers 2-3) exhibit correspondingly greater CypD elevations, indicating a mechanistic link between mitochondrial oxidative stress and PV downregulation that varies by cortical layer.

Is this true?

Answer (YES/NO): NO